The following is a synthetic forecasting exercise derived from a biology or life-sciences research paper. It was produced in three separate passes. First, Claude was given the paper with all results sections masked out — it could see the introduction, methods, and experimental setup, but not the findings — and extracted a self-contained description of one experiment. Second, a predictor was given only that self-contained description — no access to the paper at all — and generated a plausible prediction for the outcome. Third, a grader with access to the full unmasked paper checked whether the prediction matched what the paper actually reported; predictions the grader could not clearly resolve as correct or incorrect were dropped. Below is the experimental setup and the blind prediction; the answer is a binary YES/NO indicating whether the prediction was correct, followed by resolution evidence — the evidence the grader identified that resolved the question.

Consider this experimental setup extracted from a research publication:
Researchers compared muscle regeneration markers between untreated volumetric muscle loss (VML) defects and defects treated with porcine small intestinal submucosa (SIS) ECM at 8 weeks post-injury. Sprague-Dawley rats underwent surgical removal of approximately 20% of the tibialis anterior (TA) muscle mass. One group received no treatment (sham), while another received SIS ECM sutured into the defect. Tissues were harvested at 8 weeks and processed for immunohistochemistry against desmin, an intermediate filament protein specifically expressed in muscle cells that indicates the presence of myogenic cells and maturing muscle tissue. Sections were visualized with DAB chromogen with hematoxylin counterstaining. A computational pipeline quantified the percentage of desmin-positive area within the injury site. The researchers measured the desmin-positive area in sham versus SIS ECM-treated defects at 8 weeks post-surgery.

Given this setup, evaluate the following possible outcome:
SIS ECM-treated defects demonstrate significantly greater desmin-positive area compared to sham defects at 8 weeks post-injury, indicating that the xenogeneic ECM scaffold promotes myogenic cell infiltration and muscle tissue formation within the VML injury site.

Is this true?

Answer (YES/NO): NO